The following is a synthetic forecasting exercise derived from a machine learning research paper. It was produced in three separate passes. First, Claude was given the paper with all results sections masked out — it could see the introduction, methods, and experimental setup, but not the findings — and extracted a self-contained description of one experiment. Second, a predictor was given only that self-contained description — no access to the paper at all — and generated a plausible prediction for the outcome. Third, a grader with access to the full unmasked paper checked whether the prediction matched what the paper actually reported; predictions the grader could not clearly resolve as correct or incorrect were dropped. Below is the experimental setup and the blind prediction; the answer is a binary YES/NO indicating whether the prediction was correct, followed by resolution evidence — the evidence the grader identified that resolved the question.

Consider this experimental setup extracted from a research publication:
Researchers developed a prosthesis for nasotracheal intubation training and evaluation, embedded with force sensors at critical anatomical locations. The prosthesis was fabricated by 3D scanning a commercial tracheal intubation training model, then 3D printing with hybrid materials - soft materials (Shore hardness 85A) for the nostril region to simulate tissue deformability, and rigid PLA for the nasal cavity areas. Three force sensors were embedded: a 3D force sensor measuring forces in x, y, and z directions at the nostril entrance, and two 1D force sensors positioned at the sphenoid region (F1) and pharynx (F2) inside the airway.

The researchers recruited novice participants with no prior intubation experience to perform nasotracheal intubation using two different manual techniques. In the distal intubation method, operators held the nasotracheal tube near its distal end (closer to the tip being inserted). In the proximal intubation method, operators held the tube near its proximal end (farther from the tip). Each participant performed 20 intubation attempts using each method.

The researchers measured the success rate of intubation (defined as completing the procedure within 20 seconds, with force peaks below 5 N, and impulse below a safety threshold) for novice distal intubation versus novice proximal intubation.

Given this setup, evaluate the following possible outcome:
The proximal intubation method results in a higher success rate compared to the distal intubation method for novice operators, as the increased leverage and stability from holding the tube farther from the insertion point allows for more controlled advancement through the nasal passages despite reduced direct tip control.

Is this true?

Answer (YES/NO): NO